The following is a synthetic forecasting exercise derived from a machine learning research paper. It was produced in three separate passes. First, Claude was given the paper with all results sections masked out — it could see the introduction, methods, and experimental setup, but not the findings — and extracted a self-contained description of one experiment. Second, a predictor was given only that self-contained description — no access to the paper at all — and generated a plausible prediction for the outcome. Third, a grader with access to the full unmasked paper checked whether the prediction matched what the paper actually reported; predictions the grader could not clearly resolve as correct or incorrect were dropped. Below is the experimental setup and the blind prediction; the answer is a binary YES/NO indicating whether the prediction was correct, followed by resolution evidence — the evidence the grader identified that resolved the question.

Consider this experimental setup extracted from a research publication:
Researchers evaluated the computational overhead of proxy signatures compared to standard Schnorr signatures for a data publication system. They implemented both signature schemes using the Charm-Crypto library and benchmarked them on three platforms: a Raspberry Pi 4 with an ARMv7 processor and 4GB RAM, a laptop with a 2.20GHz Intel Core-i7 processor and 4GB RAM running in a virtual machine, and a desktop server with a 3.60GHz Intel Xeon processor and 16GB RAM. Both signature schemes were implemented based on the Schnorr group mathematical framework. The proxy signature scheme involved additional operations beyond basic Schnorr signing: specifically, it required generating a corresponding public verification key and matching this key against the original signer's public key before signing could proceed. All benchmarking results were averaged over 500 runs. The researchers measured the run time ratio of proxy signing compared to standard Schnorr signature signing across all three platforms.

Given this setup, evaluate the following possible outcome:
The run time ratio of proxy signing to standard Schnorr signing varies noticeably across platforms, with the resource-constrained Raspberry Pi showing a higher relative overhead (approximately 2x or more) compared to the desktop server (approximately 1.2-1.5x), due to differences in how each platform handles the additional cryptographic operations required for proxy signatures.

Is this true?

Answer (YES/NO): NO